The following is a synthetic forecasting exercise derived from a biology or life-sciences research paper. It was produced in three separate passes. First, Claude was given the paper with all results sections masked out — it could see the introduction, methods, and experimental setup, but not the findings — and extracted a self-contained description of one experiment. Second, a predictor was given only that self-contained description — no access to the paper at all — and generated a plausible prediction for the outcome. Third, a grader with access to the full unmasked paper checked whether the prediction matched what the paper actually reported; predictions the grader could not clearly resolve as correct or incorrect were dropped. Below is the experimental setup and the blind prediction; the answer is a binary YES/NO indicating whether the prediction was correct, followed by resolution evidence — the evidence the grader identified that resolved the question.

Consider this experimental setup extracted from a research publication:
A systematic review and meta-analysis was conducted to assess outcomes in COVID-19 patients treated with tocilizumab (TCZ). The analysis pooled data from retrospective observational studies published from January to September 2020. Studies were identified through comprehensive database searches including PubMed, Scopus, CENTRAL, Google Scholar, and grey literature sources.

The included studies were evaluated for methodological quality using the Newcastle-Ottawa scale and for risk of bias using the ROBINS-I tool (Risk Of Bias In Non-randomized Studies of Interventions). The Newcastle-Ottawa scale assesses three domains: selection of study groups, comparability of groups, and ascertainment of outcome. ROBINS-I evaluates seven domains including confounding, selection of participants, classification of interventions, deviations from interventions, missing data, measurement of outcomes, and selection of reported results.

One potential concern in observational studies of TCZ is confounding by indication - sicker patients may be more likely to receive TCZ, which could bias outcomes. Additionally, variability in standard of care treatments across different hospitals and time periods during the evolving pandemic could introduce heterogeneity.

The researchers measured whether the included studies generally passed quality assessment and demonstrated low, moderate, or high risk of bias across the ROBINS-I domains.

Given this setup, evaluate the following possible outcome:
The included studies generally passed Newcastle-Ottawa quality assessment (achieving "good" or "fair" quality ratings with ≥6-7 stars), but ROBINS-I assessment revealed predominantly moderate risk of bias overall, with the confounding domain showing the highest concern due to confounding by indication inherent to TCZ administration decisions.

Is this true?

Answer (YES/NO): NO